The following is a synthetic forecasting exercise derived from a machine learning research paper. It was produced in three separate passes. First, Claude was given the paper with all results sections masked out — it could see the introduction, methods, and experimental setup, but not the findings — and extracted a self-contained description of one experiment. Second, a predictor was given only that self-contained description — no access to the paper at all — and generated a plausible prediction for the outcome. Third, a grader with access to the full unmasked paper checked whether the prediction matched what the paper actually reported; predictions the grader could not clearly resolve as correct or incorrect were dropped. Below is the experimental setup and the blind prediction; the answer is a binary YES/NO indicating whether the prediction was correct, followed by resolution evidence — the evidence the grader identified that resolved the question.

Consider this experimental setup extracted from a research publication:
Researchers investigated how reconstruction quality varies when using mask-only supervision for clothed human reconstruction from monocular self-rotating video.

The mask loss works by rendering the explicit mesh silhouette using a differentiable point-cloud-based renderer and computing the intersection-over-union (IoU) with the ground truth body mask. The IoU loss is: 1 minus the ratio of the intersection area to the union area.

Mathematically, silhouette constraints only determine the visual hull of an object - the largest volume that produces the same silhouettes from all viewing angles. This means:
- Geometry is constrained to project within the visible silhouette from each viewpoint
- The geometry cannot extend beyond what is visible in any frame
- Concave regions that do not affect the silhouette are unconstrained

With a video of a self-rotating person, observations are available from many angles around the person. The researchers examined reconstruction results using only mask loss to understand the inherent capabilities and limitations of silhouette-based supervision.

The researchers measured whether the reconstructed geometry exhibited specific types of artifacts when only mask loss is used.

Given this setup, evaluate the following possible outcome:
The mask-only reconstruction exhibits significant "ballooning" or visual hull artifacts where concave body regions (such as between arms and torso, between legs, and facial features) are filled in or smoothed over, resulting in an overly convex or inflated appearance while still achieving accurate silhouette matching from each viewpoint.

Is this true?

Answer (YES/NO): NO